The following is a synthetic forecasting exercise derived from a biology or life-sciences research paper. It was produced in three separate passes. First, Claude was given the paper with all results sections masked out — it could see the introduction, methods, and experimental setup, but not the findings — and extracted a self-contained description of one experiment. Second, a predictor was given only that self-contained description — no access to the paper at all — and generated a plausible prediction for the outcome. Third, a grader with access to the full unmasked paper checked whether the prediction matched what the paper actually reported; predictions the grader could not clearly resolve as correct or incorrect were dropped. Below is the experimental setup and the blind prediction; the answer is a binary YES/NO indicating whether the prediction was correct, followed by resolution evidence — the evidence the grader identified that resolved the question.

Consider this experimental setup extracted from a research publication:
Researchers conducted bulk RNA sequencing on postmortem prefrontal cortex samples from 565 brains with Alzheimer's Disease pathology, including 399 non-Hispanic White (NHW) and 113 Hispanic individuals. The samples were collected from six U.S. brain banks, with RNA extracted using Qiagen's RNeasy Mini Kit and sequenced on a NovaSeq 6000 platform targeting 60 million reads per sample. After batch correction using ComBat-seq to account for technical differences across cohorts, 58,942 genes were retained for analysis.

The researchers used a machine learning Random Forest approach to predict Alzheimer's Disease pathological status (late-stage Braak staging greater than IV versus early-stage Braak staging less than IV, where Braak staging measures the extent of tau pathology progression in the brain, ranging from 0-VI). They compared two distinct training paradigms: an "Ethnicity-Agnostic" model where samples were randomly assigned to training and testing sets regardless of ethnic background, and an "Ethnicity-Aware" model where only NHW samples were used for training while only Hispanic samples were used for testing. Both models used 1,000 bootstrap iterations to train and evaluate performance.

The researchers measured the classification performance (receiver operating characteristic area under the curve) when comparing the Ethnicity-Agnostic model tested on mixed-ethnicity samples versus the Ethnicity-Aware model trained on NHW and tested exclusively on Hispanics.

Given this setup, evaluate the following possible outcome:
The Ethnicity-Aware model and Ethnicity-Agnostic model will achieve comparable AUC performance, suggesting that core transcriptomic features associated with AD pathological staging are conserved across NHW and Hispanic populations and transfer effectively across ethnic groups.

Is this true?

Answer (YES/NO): YES